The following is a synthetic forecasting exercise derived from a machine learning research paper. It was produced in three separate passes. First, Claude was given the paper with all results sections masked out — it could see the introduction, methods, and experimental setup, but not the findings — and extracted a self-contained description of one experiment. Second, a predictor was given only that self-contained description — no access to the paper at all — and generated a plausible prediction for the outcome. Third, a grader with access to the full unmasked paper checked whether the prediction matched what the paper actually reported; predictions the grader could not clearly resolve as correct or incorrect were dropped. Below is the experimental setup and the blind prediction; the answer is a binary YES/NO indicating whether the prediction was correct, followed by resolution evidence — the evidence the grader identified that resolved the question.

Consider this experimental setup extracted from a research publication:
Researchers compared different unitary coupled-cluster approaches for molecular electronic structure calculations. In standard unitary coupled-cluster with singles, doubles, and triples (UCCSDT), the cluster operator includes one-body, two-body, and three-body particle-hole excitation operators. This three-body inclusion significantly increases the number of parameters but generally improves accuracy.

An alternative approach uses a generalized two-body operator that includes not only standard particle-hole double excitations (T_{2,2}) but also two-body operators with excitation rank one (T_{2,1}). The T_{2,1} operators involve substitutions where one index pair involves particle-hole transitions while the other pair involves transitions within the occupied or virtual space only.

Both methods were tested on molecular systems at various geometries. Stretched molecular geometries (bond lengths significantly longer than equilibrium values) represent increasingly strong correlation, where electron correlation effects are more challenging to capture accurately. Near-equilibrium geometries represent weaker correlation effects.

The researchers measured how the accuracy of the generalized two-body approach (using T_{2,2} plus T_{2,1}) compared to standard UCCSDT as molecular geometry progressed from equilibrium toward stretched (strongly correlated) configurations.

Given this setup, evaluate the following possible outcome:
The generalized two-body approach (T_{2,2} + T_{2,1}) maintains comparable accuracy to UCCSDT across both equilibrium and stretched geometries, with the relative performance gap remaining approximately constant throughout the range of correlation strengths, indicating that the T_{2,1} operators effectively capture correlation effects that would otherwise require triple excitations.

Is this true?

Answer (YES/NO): NO